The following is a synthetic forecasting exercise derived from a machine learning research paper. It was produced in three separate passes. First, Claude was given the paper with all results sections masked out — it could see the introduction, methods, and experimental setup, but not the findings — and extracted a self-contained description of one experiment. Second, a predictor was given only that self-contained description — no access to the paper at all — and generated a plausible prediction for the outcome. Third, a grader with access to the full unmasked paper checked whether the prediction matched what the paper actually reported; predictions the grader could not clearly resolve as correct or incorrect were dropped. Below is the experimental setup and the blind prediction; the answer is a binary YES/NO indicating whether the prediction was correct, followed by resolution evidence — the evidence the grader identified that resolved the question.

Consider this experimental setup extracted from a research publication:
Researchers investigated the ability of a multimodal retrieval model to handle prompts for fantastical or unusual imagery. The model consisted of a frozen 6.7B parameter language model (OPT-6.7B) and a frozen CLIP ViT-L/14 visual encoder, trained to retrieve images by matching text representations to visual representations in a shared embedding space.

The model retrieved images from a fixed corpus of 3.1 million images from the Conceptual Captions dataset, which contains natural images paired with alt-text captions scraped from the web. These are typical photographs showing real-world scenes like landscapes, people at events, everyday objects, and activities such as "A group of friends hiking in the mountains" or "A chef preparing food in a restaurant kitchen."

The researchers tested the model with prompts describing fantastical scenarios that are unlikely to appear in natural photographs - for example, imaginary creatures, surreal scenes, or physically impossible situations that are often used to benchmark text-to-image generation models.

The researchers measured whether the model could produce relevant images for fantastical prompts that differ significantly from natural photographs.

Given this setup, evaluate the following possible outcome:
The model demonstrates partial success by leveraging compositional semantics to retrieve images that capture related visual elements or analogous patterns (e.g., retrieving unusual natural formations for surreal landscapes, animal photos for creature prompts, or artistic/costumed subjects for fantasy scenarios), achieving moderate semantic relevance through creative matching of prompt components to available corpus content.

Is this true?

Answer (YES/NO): NO